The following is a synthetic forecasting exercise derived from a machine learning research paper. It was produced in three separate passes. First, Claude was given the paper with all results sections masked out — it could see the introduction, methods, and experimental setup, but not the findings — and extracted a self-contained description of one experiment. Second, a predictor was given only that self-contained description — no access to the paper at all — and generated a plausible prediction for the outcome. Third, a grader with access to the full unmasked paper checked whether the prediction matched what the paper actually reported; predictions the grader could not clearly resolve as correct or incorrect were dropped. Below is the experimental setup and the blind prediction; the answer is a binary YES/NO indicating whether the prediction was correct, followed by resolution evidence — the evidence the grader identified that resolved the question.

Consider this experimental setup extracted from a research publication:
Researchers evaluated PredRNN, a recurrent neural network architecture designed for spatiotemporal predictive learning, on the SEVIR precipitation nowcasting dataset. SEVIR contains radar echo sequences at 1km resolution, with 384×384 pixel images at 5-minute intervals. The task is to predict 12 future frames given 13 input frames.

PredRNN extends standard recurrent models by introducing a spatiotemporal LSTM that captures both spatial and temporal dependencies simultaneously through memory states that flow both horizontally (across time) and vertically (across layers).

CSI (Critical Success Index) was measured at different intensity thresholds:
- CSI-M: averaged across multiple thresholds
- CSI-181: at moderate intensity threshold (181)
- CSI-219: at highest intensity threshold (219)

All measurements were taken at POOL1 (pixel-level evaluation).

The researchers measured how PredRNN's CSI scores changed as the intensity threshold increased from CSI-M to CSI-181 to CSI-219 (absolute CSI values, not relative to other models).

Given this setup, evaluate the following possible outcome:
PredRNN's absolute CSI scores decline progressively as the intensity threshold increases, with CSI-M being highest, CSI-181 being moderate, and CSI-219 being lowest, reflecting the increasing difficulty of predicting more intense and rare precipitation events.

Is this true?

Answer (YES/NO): YES